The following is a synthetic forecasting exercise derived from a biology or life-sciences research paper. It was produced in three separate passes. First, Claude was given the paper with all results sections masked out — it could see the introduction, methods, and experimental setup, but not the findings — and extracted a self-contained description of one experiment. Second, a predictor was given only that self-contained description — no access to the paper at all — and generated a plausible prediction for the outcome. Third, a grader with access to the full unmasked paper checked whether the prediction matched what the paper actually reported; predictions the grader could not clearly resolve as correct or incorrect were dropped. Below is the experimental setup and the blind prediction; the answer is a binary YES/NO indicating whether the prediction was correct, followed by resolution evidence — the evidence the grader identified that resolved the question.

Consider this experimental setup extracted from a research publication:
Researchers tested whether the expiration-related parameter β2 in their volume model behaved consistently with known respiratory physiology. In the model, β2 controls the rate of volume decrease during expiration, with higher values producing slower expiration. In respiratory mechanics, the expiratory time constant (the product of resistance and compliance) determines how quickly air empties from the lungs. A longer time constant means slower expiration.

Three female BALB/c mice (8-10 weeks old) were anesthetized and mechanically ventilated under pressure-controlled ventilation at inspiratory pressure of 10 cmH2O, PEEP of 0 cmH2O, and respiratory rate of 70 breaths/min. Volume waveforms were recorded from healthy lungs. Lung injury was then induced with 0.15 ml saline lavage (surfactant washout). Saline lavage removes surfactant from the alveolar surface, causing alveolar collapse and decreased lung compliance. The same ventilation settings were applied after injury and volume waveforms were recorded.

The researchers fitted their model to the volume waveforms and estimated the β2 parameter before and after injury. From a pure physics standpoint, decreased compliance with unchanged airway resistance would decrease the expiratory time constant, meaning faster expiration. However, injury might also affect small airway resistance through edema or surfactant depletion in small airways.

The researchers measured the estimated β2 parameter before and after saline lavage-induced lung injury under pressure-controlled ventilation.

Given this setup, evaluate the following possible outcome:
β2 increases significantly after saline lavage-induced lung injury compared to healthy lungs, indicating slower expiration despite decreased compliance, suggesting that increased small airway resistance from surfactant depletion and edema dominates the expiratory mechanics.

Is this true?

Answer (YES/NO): NO